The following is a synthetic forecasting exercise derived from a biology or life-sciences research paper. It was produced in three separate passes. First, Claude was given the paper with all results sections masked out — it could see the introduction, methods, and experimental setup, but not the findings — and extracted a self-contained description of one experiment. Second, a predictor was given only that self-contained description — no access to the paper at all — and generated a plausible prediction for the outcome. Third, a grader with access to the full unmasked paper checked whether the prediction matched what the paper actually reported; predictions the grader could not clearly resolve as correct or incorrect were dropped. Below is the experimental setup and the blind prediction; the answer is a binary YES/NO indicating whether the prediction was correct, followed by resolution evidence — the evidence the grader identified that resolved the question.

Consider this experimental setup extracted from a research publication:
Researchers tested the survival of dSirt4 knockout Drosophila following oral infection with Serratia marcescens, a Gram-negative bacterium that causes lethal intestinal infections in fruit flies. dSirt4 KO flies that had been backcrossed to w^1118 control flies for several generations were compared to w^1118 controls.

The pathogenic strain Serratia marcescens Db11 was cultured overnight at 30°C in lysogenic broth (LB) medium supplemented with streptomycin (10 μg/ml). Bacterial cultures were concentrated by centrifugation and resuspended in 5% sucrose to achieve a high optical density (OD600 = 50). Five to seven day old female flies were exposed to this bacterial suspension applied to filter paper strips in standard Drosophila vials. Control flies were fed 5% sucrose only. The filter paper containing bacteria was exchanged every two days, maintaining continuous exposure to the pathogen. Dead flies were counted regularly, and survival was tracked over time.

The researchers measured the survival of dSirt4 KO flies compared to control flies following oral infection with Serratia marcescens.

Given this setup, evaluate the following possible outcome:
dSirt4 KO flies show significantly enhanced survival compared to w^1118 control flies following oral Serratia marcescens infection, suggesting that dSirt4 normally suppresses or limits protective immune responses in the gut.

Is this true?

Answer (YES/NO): NO